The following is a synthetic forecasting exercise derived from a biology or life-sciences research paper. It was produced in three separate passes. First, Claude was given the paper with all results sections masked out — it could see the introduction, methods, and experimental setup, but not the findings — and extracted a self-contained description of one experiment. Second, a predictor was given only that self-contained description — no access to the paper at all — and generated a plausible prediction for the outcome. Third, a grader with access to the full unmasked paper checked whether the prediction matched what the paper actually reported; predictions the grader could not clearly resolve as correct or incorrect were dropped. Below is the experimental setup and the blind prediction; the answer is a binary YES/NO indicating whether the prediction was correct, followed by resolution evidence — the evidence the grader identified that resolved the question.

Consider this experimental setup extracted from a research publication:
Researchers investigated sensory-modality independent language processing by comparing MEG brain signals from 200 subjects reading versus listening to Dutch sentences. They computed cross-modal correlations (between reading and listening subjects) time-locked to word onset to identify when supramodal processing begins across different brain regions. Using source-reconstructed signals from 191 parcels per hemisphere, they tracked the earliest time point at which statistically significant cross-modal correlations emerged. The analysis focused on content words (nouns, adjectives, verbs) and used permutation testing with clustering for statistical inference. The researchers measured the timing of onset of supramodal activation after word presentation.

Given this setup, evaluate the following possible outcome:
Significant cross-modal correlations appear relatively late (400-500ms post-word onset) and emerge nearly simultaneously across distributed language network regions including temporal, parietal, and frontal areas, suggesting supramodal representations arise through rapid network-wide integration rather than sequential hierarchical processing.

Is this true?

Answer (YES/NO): NO